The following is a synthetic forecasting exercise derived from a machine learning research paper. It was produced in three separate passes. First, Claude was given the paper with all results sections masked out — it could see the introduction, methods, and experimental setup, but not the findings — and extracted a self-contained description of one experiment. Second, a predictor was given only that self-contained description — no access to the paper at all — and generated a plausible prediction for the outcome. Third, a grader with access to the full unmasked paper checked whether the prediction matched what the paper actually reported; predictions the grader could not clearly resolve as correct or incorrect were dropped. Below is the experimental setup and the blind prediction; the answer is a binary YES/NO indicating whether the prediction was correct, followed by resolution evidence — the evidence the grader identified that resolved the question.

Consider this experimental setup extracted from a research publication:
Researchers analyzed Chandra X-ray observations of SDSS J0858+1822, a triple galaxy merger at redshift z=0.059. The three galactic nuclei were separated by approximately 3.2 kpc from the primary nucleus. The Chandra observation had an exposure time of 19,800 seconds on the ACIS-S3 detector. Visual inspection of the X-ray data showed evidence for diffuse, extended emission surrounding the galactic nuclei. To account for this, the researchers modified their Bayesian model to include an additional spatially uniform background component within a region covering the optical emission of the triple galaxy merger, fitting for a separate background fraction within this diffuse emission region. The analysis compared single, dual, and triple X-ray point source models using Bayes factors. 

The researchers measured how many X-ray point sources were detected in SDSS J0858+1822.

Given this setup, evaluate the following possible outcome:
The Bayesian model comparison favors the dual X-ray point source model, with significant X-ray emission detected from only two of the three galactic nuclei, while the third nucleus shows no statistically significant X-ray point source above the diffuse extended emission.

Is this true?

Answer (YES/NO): NO